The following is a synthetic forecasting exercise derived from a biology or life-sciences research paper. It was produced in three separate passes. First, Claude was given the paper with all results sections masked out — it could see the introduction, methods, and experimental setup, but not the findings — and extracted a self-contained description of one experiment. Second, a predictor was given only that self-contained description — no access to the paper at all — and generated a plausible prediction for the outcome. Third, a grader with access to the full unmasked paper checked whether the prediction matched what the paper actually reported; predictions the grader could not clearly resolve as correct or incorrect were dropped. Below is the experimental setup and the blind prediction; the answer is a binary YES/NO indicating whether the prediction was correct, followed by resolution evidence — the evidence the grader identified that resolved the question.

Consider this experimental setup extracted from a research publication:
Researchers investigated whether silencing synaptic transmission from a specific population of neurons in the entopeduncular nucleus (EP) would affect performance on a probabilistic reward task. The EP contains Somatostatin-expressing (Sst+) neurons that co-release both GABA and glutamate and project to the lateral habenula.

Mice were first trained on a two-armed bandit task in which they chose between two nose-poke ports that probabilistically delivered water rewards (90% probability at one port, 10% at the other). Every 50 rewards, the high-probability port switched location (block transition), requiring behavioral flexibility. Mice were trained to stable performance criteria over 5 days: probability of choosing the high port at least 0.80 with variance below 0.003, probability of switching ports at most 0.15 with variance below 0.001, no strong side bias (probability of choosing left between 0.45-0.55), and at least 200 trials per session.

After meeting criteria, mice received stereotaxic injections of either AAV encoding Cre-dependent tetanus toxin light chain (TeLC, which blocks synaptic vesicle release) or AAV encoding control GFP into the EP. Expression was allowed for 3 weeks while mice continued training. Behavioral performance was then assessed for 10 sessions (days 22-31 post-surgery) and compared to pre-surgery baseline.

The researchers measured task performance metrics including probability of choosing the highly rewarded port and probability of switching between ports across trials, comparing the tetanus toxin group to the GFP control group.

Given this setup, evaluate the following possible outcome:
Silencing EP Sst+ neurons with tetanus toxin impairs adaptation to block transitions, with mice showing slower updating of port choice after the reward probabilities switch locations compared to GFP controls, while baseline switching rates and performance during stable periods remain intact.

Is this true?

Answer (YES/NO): NO